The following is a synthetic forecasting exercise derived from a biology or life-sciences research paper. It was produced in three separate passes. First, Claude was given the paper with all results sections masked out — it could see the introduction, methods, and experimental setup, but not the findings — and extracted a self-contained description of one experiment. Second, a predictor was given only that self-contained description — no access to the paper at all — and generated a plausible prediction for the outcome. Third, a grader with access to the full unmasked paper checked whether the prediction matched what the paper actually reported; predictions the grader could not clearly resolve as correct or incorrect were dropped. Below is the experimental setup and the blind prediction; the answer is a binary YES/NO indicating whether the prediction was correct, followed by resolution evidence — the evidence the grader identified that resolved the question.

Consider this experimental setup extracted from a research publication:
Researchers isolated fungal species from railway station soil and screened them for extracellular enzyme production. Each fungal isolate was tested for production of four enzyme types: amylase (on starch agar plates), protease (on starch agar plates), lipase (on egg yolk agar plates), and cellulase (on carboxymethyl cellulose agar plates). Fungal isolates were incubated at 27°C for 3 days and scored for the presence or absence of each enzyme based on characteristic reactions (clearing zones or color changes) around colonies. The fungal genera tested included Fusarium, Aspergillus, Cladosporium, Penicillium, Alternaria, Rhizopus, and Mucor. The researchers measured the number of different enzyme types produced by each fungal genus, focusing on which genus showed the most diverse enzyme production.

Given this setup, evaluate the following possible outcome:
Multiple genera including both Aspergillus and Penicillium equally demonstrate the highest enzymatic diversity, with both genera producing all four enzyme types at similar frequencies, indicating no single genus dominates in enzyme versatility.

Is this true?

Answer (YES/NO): NO